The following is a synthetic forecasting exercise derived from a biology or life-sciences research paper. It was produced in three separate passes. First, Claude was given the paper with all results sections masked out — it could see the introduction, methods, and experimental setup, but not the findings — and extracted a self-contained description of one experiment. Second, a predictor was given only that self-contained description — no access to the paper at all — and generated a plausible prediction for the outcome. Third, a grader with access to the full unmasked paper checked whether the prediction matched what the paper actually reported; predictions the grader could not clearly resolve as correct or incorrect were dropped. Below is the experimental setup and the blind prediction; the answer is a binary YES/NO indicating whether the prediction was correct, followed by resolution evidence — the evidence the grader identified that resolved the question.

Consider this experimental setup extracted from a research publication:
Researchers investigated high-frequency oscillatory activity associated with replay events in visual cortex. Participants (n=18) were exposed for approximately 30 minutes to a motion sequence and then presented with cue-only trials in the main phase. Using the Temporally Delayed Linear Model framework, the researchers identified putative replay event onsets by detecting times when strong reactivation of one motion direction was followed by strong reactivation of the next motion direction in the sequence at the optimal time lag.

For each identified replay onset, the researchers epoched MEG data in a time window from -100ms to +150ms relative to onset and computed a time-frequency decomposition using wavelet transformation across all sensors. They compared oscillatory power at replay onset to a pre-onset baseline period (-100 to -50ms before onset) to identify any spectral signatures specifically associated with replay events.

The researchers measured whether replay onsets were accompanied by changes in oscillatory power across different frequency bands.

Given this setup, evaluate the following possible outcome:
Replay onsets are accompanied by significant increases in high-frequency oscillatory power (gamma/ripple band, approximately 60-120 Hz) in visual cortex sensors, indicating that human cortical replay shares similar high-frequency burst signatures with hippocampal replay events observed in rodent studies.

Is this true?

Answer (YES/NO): NO